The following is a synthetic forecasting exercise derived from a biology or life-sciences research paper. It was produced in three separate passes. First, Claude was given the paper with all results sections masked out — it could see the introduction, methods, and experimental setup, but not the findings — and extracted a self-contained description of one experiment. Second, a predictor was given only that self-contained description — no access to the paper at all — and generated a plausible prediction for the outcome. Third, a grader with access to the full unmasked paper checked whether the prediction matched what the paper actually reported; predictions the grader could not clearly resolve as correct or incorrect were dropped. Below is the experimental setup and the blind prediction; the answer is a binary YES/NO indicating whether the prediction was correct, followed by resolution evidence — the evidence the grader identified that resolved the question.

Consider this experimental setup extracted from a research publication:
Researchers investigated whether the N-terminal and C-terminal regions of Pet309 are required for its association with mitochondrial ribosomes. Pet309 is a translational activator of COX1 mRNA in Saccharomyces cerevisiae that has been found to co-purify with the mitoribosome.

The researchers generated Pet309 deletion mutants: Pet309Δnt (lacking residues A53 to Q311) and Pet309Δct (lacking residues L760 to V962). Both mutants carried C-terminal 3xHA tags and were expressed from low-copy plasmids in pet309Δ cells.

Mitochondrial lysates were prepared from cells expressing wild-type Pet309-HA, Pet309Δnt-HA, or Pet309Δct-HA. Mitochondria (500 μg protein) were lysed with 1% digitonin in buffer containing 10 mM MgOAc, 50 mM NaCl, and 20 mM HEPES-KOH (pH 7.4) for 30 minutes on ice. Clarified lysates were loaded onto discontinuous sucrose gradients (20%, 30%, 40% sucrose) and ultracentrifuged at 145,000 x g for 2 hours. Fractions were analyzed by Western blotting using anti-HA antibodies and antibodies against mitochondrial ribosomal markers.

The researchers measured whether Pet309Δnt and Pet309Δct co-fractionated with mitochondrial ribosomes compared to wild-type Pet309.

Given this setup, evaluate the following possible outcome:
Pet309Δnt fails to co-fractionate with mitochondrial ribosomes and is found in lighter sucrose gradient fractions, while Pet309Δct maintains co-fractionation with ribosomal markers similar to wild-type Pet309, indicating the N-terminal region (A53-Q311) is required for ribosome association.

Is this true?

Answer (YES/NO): YES